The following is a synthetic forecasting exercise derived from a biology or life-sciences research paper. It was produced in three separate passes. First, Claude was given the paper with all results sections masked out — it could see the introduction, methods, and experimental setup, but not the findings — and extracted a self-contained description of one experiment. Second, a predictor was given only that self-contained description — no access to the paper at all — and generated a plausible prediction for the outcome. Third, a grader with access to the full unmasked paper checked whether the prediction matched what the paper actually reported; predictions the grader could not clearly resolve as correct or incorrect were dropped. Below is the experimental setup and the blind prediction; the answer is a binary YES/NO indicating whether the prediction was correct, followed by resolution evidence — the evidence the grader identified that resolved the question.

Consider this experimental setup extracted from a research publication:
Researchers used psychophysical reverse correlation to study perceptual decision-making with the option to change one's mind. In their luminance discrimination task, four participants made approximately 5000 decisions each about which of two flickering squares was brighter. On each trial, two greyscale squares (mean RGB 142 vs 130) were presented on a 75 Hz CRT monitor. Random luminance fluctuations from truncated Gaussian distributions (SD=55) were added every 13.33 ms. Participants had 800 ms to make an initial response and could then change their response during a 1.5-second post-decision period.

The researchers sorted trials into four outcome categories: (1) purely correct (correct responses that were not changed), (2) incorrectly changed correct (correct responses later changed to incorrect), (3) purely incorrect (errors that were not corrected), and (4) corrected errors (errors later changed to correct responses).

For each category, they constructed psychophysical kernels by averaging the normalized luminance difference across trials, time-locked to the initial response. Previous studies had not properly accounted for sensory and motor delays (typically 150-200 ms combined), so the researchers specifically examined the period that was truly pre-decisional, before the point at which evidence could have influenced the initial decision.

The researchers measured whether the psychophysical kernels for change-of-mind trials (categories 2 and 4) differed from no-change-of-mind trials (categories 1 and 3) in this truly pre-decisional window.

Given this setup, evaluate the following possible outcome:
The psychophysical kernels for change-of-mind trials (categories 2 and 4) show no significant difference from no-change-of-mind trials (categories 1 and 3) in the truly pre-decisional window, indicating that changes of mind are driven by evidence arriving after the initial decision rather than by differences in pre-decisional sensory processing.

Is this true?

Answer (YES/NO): NO